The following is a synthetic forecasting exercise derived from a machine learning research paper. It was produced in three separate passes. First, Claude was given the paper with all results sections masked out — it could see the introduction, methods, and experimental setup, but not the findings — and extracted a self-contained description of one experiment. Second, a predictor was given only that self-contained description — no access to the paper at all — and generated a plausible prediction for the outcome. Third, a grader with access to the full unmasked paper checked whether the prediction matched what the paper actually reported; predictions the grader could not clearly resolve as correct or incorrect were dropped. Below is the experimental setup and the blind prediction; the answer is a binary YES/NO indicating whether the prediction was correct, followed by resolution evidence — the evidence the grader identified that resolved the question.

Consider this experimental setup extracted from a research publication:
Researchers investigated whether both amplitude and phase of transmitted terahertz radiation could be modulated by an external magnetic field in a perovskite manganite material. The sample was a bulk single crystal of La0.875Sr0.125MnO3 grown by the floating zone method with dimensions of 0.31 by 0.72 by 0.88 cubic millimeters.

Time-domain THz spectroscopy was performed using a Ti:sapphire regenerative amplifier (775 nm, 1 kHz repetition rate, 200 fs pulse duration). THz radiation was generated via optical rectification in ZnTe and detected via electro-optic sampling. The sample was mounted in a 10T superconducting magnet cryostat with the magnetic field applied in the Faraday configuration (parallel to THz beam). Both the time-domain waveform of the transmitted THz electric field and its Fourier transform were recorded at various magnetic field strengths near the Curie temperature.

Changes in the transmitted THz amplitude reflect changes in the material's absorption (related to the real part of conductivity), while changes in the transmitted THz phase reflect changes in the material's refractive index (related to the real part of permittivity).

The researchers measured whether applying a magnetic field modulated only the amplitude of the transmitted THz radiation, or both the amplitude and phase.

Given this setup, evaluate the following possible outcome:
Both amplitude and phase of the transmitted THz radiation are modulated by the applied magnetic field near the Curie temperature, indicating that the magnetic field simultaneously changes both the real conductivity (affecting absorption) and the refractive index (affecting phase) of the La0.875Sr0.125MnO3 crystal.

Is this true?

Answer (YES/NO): YES